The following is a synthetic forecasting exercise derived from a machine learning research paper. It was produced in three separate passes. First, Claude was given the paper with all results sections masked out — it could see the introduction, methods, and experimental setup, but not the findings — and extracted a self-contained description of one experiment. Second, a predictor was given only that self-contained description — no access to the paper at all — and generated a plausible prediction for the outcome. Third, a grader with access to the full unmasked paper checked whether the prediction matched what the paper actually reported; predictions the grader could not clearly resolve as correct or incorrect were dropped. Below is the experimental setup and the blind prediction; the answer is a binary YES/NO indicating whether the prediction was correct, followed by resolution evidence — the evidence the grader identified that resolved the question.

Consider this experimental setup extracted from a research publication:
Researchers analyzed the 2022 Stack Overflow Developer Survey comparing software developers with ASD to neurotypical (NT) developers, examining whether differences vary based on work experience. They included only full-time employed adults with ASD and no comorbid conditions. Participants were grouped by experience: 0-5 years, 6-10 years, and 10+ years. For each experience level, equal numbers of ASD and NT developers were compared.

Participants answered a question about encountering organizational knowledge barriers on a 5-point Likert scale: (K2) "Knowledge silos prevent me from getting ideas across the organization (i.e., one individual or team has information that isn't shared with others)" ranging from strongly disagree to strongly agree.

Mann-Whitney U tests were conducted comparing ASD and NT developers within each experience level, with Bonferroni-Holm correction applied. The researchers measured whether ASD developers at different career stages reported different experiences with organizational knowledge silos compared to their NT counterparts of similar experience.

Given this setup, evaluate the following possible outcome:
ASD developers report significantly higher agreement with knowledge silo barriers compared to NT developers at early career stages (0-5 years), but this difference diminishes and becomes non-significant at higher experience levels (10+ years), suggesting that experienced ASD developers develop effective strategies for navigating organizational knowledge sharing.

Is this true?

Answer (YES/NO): NO